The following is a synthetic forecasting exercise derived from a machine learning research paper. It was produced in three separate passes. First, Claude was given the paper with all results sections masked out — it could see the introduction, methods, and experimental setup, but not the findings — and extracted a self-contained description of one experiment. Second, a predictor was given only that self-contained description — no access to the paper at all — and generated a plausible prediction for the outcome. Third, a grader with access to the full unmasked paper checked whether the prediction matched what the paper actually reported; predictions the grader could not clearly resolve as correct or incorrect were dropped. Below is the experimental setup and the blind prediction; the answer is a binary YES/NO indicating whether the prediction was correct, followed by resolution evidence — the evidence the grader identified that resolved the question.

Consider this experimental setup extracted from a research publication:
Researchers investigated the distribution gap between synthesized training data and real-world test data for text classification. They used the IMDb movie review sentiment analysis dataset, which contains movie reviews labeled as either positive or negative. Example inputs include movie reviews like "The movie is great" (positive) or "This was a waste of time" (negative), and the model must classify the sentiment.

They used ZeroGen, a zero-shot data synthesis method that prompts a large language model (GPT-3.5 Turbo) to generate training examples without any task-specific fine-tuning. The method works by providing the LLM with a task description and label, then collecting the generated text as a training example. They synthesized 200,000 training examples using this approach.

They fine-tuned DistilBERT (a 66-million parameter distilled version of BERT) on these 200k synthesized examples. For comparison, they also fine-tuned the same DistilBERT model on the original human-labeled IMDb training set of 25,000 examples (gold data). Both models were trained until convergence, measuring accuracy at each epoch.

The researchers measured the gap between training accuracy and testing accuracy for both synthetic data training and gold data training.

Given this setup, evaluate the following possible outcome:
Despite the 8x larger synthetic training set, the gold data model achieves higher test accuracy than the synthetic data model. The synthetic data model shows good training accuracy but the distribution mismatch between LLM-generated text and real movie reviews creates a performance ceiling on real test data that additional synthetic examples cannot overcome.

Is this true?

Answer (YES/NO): YES